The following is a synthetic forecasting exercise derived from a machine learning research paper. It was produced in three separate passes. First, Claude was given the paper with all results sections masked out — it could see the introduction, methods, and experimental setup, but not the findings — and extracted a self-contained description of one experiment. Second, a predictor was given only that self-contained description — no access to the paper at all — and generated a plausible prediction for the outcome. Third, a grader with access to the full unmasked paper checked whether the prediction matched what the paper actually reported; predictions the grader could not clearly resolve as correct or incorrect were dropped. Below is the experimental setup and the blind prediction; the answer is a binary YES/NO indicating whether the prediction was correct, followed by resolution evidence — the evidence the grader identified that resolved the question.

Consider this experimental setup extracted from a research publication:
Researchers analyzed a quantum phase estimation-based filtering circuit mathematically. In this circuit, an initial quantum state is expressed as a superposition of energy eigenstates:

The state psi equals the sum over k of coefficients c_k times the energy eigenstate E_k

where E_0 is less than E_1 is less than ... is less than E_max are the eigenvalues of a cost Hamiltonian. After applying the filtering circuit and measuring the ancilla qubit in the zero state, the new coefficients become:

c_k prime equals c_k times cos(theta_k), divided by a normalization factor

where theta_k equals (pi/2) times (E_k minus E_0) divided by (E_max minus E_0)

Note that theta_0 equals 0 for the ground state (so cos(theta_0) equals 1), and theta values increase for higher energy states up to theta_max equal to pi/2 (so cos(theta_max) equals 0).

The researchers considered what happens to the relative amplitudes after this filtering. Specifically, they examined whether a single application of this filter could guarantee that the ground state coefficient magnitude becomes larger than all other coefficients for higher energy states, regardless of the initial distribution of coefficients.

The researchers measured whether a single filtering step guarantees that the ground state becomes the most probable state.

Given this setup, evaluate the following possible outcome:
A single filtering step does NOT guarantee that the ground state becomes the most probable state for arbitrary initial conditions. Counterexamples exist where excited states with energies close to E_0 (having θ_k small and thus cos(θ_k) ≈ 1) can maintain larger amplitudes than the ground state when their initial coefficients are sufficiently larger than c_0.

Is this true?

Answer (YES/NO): YES